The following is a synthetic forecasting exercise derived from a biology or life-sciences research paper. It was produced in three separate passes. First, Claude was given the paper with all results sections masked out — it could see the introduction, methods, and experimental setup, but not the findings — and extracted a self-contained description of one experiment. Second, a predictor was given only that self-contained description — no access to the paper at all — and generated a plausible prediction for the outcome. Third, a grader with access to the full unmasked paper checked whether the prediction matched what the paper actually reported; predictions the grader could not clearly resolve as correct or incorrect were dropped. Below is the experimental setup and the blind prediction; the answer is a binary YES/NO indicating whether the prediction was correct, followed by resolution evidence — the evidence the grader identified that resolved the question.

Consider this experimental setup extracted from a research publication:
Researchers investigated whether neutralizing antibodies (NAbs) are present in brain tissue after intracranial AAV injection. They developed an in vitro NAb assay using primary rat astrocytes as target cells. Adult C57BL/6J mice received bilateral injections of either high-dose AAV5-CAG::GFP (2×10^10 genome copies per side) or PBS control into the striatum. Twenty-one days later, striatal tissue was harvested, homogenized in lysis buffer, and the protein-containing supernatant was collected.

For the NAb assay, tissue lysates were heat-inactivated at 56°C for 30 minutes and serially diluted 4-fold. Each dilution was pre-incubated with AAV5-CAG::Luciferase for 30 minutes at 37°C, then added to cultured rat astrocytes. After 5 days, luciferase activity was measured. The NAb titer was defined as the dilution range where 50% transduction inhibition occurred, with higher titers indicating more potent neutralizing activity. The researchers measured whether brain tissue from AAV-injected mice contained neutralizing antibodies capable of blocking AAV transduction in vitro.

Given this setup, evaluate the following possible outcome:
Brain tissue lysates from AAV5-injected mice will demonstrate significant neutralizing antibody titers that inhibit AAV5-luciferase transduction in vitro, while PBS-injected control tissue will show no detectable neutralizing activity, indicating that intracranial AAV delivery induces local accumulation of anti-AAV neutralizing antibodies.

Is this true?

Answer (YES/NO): YES